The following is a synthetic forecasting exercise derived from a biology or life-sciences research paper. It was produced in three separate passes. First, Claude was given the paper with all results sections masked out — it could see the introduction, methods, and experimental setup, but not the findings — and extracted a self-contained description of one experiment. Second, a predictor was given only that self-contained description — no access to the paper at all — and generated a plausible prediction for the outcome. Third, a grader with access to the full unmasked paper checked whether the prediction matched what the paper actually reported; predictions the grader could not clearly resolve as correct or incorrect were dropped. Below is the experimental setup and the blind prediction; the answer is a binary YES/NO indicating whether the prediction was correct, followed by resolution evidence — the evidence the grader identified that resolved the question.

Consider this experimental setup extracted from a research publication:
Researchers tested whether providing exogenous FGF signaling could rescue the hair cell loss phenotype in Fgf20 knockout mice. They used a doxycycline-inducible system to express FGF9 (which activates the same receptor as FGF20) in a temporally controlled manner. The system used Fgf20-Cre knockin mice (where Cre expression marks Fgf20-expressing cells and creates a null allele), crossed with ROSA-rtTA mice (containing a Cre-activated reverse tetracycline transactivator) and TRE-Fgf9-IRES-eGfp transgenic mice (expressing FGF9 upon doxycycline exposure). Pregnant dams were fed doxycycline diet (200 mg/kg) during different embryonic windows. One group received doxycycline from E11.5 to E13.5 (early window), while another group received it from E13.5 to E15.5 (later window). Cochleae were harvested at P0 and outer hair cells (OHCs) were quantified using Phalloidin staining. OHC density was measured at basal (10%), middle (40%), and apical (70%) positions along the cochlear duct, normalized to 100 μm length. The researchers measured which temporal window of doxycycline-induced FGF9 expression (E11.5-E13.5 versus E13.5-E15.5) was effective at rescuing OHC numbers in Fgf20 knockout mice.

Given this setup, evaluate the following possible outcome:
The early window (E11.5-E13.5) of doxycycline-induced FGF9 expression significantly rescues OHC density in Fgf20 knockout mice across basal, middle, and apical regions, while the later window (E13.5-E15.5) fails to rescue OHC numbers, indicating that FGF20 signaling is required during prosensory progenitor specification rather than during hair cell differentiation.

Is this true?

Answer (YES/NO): NO